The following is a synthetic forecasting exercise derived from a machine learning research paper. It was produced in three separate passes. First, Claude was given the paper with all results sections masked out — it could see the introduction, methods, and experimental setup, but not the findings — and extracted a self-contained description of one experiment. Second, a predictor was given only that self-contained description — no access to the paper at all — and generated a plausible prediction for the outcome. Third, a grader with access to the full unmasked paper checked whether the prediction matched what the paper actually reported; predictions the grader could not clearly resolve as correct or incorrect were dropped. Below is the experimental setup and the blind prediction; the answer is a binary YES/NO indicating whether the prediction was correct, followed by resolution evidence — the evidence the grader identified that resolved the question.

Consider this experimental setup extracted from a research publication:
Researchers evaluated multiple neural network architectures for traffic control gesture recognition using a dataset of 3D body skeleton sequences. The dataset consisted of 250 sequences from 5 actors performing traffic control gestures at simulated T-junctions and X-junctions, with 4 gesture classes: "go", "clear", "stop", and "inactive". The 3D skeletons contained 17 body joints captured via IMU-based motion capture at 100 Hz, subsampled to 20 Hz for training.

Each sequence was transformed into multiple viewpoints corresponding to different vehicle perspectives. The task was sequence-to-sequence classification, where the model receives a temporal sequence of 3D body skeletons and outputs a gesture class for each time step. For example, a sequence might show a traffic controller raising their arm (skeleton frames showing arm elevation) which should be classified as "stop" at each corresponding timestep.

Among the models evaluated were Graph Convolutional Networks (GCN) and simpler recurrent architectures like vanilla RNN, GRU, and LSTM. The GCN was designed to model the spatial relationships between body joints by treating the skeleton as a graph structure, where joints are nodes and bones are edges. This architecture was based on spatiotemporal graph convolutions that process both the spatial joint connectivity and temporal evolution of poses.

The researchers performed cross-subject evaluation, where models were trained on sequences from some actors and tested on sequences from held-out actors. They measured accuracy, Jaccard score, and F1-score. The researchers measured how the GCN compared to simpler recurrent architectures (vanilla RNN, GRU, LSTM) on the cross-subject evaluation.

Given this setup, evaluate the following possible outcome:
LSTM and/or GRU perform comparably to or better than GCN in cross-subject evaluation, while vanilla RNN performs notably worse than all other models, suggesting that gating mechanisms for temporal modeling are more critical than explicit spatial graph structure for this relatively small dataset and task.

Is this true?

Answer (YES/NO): NO